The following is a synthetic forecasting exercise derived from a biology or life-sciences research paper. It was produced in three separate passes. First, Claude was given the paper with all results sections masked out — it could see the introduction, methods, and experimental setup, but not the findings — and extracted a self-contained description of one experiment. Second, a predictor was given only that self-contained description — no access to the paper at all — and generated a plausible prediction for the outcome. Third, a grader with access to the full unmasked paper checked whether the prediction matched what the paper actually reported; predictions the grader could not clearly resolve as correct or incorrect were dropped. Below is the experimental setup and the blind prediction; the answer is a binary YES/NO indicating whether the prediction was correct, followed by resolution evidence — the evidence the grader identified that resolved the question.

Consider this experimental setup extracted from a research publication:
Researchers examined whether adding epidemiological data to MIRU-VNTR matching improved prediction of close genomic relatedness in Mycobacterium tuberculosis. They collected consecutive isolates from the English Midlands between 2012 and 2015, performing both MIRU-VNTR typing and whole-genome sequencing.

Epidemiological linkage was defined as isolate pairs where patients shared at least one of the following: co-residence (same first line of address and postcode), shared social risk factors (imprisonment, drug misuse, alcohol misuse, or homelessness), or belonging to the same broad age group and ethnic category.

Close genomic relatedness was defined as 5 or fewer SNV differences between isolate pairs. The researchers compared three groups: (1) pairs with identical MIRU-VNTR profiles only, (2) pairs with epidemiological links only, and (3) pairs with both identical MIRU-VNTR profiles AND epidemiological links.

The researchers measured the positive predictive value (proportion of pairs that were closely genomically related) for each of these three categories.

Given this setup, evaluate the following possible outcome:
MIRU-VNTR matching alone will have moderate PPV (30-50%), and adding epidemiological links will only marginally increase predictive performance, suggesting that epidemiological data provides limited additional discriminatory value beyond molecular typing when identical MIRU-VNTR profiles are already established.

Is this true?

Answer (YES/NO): NO